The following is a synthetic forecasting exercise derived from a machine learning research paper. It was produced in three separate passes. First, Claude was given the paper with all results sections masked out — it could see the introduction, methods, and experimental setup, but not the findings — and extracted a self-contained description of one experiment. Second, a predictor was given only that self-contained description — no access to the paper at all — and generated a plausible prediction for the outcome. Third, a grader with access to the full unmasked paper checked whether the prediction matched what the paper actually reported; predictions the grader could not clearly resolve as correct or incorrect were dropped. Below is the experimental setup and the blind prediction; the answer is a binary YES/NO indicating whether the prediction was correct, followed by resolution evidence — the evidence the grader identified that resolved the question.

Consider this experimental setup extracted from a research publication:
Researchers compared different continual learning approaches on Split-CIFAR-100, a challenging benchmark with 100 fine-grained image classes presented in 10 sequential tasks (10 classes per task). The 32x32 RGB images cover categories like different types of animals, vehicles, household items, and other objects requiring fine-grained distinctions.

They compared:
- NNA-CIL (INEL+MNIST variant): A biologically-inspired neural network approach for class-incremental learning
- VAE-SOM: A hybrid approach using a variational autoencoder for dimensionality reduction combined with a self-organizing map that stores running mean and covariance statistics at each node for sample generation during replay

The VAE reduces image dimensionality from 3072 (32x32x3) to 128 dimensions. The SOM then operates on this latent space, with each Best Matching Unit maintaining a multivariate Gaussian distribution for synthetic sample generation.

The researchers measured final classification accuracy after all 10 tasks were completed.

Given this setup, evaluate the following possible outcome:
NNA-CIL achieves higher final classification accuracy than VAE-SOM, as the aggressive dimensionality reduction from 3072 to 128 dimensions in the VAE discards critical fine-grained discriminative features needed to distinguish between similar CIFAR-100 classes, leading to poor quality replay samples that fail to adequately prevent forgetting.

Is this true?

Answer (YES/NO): YES